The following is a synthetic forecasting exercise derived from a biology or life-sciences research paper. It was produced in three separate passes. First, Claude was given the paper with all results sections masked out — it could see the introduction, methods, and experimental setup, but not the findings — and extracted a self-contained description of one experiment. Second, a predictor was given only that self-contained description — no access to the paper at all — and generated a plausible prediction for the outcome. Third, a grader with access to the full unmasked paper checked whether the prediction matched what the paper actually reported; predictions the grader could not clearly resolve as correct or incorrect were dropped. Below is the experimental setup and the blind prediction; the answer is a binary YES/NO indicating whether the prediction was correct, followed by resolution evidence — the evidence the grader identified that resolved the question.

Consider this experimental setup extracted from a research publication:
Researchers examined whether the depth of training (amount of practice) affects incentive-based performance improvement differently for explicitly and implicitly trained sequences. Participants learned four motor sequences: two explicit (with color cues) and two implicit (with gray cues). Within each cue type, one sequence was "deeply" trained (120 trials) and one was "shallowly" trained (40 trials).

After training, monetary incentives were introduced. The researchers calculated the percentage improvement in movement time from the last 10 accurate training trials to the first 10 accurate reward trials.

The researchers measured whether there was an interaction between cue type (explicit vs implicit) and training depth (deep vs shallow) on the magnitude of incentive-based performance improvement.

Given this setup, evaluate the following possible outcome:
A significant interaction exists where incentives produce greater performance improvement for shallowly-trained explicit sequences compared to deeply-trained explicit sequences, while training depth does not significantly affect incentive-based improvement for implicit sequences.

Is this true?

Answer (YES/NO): NO